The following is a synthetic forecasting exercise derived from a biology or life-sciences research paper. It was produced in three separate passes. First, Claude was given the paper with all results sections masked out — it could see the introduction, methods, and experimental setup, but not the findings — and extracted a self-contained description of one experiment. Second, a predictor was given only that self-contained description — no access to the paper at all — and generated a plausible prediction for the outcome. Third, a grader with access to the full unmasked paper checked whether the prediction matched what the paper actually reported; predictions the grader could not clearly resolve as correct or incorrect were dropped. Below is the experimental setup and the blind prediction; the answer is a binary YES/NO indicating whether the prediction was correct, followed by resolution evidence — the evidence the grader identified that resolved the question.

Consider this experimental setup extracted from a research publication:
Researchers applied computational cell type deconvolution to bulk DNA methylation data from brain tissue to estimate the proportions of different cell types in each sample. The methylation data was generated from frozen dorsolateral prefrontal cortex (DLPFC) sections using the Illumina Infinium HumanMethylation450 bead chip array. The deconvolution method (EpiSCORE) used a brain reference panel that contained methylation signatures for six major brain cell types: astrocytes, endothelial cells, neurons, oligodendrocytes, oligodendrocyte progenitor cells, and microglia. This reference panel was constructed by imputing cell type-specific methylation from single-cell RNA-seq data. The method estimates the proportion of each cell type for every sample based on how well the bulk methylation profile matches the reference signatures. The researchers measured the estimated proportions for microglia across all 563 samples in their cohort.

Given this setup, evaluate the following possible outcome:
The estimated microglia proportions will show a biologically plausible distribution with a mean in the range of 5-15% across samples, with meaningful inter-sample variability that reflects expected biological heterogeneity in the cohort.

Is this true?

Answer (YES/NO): NO